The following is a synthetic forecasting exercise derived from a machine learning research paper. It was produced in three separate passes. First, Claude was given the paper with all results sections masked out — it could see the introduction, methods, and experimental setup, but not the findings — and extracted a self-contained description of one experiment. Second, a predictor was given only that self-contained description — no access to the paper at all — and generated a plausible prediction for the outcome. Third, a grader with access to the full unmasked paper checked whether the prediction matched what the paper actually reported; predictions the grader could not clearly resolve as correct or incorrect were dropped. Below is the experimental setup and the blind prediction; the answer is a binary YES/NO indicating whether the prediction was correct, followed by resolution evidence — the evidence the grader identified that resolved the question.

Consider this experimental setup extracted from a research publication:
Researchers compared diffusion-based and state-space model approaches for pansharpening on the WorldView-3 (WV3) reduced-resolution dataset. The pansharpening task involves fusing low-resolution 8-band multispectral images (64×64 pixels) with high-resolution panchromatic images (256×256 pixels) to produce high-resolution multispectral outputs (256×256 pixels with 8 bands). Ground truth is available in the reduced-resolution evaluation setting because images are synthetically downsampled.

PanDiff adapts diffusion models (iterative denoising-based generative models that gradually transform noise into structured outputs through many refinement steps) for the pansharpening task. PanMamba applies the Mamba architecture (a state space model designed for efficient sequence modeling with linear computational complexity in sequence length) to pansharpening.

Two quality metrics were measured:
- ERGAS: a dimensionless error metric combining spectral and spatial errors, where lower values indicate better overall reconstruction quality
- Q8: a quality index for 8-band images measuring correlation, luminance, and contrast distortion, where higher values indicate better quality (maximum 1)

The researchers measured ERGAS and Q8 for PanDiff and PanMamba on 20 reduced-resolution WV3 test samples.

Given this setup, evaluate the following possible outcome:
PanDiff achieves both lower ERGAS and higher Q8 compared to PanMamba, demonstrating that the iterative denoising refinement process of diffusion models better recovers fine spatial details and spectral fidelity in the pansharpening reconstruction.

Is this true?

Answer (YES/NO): NO